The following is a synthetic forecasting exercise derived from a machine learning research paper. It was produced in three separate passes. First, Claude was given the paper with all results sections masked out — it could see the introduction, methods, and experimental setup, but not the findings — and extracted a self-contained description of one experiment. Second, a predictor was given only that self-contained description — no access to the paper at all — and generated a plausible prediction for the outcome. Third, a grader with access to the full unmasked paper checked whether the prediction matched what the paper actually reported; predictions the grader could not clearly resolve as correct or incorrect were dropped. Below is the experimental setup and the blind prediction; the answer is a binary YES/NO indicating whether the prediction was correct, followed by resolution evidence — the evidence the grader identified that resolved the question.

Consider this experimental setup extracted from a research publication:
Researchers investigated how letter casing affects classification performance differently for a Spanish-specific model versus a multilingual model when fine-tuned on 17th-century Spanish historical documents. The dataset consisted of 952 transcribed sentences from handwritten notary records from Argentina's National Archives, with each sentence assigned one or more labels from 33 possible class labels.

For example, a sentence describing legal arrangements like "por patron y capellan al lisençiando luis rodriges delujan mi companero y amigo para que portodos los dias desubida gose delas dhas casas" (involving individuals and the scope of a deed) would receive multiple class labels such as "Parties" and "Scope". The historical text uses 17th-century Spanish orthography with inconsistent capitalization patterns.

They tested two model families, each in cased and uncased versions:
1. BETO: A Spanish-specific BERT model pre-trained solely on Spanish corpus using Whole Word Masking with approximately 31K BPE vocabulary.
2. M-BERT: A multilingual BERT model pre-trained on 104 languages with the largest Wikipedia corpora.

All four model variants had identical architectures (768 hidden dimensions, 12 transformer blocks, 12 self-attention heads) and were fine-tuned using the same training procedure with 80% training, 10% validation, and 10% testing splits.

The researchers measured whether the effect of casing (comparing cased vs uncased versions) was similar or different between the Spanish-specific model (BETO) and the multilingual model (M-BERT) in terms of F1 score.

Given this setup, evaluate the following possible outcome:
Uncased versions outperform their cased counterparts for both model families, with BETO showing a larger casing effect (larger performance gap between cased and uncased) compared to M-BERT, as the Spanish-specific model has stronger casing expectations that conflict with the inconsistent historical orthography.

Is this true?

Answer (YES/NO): NO